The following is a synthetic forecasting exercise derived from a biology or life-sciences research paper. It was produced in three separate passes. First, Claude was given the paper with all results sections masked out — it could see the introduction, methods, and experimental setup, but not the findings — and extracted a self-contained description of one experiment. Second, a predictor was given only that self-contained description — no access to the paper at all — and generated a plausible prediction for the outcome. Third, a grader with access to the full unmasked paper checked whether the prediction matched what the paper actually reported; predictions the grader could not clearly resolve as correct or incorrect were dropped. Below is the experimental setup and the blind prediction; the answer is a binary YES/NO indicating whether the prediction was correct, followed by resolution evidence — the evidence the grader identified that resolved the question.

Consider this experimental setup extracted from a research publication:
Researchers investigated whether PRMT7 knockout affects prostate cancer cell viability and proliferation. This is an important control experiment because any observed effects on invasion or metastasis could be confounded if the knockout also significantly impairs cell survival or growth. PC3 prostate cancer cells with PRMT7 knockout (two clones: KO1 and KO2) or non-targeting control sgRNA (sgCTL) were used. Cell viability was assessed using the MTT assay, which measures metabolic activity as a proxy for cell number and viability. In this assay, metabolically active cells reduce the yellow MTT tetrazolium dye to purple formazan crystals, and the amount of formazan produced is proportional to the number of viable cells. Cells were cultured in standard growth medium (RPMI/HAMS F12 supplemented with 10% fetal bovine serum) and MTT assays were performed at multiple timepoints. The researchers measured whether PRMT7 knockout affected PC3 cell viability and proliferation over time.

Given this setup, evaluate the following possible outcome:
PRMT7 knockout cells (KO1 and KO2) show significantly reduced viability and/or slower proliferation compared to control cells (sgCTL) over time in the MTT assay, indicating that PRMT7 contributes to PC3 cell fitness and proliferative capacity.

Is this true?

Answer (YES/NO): YES